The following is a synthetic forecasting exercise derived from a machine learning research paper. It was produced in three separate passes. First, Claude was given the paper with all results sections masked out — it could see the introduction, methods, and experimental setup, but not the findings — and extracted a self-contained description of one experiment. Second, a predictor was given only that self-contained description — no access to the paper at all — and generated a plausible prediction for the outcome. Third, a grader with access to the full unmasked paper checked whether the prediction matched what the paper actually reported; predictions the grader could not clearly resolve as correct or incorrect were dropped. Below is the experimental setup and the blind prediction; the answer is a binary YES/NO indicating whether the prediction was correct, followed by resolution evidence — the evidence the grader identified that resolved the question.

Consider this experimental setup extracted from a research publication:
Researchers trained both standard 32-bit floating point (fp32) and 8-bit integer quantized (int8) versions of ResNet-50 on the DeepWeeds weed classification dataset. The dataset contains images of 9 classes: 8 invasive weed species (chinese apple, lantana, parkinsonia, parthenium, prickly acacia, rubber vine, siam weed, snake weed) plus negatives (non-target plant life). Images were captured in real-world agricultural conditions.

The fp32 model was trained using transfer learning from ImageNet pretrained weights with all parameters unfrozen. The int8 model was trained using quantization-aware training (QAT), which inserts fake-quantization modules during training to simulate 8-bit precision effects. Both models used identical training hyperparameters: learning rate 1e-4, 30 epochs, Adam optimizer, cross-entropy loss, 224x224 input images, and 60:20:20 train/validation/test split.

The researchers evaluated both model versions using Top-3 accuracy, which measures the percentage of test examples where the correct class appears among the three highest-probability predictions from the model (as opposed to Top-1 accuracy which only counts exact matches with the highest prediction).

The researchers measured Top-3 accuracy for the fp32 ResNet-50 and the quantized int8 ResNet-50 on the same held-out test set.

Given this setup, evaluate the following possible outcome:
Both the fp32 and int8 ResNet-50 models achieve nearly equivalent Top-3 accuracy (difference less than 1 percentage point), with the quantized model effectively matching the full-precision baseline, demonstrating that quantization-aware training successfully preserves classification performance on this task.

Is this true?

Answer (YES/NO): YES